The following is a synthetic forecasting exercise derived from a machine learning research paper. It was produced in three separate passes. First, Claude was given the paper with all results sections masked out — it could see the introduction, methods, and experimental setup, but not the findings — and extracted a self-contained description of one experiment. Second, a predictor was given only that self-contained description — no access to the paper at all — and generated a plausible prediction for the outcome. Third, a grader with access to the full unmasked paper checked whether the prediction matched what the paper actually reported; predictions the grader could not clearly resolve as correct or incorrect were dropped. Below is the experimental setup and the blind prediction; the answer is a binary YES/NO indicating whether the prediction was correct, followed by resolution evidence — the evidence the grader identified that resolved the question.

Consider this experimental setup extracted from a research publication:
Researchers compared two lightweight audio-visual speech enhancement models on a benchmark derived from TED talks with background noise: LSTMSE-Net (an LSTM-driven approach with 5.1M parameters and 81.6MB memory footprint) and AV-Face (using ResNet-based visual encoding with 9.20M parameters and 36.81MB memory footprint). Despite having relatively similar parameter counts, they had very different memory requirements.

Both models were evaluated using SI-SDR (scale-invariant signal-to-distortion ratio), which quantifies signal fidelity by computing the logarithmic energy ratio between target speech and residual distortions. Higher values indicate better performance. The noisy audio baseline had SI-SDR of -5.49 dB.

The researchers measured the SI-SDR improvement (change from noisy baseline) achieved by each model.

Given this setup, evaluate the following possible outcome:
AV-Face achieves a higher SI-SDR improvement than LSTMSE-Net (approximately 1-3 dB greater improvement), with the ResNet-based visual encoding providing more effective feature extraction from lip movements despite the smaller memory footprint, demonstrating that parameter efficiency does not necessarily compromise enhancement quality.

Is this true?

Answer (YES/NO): NO